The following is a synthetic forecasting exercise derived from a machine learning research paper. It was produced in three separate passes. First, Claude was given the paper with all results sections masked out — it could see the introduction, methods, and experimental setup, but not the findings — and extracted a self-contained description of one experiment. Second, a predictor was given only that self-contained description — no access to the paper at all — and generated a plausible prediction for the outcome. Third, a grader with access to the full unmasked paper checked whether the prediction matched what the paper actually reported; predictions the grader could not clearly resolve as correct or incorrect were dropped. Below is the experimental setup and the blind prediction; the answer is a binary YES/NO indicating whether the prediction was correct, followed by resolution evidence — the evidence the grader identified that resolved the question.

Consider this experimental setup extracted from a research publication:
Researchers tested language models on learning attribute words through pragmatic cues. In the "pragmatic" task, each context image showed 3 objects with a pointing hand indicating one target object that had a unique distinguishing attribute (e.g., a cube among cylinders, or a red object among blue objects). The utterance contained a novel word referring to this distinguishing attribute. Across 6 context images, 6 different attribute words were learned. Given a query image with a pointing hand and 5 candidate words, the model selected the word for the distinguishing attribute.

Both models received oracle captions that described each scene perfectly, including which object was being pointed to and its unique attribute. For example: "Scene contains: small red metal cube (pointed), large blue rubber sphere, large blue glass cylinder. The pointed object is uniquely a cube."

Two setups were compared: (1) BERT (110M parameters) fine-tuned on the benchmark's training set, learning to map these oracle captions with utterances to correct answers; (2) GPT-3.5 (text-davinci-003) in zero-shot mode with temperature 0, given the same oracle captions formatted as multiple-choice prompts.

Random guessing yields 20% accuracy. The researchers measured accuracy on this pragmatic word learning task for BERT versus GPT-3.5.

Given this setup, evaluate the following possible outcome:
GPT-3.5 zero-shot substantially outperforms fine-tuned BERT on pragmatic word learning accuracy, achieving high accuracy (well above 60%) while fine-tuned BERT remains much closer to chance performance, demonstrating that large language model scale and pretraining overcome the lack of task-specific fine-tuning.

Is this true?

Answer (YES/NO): NO